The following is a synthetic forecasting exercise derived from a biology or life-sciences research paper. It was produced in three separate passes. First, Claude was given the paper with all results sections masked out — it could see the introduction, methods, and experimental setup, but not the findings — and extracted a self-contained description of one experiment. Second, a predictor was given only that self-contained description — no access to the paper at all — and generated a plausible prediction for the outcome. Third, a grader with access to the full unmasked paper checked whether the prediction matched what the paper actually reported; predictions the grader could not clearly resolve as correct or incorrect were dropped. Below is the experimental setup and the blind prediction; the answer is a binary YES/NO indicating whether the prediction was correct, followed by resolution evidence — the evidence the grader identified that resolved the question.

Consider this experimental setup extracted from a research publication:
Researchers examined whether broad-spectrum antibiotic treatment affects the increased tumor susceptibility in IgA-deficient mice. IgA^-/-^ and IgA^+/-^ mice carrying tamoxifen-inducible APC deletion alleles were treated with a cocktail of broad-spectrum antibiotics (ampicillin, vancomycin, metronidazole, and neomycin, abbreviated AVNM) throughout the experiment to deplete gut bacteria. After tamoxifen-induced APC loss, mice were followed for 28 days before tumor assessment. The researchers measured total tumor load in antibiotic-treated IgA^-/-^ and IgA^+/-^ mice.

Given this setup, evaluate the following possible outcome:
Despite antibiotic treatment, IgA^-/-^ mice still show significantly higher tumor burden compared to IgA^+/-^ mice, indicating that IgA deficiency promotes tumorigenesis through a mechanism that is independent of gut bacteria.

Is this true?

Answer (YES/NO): NO